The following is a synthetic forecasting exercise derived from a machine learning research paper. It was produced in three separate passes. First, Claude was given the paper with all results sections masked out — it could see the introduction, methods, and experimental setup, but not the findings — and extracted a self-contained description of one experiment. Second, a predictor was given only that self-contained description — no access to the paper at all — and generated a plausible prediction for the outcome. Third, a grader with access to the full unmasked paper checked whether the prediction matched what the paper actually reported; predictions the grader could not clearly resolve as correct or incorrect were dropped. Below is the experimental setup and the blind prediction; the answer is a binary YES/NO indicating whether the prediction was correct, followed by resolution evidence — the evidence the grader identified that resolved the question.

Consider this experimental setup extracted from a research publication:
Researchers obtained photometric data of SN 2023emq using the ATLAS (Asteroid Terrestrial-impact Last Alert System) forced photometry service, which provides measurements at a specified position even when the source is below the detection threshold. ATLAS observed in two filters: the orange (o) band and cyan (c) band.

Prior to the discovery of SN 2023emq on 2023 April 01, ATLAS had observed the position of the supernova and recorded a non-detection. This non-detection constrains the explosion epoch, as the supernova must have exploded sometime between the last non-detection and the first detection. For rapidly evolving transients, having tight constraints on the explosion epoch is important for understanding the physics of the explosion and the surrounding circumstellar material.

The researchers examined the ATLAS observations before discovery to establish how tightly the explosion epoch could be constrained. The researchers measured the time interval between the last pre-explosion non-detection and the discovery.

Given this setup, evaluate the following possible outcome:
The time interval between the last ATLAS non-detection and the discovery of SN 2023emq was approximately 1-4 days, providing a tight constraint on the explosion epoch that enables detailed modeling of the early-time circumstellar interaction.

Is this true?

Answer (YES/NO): YES